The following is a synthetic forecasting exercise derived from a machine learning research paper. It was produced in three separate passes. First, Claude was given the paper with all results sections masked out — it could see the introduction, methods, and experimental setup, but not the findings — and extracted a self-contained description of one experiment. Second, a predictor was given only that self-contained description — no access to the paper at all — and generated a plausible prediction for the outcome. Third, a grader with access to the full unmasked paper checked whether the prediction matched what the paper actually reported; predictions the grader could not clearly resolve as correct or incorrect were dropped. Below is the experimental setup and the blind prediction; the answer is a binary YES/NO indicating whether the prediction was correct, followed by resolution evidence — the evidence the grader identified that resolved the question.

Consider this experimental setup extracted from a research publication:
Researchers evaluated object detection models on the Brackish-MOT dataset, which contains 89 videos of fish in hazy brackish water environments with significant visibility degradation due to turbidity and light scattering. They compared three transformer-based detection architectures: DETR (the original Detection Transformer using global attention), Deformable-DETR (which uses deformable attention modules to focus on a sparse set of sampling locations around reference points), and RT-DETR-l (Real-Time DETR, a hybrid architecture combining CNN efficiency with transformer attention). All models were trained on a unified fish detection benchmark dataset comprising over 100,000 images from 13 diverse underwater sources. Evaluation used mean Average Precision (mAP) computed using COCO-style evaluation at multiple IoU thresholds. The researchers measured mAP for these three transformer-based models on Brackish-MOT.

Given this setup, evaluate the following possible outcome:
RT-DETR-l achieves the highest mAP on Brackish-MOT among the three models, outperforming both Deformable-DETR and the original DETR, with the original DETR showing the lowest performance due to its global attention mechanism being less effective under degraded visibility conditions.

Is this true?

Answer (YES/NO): NO